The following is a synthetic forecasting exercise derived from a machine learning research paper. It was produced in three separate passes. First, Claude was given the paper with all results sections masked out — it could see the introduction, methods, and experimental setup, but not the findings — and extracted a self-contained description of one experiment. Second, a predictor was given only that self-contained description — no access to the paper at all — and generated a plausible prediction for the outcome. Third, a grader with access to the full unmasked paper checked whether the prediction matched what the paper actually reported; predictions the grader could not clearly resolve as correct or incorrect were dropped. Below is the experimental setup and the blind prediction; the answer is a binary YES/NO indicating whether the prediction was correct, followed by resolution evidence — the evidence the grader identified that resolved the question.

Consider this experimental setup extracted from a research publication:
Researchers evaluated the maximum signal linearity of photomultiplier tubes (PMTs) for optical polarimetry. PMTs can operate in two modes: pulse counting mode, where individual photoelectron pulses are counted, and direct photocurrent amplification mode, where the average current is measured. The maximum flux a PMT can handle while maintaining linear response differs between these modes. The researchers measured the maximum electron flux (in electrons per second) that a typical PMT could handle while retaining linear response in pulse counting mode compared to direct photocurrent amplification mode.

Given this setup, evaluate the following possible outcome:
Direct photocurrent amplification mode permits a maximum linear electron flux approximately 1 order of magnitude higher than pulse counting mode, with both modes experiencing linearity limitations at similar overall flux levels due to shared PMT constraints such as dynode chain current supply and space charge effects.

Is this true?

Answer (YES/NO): NO